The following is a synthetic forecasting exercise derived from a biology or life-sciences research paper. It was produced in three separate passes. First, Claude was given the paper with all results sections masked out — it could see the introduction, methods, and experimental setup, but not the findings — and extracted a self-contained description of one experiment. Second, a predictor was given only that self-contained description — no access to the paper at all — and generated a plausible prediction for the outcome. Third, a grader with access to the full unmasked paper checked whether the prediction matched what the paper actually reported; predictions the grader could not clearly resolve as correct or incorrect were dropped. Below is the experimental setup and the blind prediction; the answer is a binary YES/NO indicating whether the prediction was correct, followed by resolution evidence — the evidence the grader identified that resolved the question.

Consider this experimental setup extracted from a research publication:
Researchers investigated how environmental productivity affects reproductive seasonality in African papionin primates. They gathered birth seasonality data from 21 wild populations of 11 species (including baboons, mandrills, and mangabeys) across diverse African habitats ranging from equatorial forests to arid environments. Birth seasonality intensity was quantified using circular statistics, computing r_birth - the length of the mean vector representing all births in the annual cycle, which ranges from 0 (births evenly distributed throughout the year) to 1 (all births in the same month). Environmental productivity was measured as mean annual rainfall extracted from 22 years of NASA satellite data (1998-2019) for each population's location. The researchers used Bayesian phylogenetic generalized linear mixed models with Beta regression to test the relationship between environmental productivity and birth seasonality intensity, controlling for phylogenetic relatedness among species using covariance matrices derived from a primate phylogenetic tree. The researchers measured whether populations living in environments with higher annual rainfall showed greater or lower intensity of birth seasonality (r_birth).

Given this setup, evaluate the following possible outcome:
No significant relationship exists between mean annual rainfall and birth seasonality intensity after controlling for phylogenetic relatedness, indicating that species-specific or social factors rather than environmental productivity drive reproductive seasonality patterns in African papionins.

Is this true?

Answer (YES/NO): NO